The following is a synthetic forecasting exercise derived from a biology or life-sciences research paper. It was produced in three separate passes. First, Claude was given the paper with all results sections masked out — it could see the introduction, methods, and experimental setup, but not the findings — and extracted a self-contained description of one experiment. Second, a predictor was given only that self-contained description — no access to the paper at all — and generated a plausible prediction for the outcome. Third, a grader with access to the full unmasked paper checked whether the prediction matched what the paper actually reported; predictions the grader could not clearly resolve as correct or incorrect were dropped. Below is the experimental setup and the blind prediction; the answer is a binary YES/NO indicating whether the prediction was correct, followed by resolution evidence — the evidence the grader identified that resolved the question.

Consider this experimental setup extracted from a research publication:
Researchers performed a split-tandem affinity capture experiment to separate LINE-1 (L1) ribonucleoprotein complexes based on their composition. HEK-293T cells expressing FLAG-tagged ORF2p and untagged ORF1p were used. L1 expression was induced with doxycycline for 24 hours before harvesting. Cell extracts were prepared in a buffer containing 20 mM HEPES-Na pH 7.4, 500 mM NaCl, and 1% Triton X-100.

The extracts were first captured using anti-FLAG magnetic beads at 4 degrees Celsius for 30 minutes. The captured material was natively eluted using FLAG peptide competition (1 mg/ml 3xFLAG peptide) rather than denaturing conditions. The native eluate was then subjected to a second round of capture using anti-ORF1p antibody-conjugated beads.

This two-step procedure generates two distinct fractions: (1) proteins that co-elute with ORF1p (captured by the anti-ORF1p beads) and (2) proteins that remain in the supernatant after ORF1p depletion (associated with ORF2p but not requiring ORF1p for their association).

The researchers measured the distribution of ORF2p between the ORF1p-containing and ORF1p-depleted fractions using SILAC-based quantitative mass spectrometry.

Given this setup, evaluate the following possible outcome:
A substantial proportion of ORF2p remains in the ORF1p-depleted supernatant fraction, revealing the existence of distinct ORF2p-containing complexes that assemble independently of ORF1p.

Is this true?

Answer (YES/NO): YES